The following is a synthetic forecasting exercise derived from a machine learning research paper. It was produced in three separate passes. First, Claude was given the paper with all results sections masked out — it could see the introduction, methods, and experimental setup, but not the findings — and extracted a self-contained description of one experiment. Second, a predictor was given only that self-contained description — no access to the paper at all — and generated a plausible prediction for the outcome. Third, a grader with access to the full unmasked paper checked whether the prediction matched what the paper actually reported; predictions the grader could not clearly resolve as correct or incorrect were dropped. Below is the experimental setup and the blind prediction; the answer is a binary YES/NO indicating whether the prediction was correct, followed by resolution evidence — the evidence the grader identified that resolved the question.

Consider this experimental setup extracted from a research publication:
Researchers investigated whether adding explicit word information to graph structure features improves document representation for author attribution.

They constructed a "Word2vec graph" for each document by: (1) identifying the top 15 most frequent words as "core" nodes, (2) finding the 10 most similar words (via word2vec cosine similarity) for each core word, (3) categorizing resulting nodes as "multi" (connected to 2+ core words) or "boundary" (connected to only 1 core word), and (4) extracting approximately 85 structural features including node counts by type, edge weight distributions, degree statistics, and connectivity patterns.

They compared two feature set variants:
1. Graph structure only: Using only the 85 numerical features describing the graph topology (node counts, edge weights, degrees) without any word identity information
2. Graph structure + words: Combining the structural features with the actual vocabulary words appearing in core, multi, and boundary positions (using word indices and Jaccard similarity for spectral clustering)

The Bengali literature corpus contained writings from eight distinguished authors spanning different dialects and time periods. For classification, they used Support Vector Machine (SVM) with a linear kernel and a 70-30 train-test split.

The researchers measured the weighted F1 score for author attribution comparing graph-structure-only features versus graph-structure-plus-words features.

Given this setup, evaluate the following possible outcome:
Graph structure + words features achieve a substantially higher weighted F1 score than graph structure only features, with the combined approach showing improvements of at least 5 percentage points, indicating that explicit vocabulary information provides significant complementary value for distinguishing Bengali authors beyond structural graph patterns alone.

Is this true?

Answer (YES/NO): YES